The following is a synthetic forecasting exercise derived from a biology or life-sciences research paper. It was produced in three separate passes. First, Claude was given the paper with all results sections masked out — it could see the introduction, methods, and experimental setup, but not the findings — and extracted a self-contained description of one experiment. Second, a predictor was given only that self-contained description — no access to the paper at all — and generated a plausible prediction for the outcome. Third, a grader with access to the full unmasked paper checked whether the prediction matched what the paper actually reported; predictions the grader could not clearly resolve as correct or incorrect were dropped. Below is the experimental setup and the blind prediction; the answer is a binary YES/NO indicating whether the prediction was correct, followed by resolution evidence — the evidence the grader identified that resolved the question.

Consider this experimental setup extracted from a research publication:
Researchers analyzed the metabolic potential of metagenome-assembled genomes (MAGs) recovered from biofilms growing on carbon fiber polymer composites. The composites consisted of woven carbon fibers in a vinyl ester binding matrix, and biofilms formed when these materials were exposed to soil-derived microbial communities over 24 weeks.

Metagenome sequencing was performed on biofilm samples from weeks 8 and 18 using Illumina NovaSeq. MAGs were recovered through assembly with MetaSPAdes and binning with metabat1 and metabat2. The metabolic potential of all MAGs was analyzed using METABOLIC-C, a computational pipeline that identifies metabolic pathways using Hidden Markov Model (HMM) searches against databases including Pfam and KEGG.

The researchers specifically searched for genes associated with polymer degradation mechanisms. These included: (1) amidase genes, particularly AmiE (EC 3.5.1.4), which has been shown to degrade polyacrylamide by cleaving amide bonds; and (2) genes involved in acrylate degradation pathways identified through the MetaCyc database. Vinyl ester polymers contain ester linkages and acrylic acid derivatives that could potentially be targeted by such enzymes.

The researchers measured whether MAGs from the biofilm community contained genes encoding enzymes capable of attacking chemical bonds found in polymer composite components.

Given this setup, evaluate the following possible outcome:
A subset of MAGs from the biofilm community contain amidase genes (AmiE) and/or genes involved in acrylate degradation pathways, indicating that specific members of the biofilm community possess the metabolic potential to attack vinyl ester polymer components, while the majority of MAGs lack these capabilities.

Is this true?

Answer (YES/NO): NO